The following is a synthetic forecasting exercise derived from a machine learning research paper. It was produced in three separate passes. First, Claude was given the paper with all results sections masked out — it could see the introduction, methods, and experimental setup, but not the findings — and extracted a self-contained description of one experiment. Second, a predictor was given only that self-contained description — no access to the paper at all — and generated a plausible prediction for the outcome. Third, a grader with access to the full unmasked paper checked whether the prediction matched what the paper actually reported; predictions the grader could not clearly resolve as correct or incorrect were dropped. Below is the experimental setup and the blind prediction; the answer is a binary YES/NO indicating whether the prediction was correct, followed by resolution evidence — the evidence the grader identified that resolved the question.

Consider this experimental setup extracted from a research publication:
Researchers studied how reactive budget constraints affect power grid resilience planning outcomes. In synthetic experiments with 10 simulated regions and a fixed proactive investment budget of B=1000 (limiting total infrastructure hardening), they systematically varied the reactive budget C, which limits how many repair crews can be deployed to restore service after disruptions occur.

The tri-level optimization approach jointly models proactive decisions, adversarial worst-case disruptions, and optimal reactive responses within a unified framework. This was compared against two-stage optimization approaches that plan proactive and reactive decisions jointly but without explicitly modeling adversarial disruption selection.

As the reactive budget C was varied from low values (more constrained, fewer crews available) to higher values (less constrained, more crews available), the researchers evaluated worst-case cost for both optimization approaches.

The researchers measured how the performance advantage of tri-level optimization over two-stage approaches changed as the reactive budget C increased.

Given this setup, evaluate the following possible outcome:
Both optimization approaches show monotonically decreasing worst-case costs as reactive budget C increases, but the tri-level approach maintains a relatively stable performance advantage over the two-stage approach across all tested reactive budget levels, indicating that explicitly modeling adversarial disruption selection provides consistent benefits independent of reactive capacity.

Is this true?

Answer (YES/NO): NO